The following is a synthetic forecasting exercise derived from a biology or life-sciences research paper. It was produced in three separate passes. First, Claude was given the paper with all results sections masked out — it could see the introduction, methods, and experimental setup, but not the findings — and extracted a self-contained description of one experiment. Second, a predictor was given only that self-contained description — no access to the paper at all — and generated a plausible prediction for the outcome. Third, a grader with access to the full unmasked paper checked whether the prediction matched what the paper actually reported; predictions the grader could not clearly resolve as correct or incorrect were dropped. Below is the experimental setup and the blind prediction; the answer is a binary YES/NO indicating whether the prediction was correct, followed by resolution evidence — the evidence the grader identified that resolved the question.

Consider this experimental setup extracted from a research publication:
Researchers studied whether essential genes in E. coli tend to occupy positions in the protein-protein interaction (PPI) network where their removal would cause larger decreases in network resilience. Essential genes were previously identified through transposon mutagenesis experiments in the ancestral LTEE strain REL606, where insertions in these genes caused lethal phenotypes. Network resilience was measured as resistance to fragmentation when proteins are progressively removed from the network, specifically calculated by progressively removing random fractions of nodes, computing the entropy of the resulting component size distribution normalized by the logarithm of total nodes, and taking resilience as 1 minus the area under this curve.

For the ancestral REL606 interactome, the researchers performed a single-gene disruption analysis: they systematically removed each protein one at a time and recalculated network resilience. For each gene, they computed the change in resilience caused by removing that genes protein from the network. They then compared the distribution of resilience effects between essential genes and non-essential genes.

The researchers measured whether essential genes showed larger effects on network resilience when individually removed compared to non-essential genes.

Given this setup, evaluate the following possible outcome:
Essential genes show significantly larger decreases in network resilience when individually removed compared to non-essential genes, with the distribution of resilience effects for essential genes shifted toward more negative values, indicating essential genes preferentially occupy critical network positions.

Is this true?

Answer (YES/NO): NO